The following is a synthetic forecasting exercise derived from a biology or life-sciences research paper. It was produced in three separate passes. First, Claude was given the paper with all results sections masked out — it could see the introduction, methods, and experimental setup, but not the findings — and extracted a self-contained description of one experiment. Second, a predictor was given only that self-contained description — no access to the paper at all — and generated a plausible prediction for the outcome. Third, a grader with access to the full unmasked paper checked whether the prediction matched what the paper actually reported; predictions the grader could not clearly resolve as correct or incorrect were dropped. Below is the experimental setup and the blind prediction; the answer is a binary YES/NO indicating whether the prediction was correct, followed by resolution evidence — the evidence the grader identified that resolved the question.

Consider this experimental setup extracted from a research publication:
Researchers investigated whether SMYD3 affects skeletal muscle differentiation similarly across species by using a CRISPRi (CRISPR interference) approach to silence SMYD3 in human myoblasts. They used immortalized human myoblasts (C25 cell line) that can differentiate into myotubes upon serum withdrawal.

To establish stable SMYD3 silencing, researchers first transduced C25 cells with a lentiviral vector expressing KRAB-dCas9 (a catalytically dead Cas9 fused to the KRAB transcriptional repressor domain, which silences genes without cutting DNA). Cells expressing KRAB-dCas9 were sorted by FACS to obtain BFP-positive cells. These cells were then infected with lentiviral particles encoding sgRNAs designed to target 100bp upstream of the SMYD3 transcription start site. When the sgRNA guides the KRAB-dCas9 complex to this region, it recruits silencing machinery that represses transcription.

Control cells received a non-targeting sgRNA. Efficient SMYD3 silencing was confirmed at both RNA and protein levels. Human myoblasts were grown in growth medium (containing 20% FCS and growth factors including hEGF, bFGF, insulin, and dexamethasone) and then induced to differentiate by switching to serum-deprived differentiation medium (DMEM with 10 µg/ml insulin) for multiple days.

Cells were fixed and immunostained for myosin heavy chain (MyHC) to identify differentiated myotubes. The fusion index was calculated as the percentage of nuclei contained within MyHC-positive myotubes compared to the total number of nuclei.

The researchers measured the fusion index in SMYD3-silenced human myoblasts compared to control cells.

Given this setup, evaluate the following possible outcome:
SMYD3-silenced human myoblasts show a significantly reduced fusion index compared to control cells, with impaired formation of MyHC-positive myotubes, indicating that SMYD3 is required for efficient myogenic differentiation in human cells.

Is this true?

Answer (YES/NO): YES